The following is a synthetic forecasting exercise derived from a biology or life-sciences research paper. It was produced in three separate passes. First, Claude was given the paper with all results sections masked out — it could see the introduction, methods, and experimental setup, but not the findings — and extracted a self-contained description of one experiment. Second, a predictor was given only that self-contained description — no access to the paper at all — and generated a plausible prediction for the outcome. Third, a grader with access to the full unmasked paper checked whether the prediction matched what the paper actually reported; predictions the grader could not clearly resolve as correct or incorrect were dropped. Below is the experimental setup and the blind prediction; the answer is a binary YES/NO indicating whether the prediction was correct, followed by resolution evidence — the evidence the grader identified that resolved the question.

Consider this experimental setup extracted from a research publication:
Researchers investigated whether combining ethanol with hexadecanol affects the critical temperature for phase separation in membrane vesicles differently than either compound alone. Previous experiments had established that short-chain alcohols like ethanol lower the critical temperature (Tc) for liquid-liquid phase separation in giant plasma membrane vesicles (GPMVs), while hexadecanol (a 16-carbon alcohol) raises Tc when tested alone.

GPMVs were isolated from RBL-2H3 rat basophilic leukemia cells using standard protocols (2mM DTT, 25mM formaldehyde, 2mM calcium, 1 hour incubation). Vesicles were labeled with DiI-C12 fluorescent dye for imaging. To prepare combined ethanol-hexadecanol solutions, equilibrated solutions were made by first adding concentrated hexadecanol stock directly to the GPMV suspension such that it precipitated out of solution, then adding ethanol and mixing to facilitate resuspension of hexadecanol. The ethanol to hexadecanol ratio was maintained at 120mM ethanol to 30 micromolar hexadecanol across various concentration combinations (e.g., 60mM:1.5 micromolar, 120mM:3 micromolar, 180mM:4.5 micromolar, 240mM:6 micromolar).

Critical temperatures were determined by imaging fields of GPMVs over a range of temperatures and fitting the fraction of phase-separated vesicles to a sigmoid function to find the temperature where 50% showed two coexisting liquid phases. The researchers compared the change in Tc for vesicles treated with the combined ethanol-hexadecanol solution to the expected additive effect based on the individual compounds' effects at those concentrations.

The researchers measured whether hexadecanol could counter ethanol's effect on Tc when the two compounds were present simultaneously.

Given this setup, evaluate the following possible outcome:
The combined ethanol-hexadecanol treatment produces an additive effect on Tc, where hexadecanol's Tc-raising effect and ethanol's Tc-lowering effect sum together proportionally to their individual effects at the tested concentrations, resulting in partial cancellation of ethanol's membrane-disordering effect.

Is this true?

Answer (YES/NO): YES